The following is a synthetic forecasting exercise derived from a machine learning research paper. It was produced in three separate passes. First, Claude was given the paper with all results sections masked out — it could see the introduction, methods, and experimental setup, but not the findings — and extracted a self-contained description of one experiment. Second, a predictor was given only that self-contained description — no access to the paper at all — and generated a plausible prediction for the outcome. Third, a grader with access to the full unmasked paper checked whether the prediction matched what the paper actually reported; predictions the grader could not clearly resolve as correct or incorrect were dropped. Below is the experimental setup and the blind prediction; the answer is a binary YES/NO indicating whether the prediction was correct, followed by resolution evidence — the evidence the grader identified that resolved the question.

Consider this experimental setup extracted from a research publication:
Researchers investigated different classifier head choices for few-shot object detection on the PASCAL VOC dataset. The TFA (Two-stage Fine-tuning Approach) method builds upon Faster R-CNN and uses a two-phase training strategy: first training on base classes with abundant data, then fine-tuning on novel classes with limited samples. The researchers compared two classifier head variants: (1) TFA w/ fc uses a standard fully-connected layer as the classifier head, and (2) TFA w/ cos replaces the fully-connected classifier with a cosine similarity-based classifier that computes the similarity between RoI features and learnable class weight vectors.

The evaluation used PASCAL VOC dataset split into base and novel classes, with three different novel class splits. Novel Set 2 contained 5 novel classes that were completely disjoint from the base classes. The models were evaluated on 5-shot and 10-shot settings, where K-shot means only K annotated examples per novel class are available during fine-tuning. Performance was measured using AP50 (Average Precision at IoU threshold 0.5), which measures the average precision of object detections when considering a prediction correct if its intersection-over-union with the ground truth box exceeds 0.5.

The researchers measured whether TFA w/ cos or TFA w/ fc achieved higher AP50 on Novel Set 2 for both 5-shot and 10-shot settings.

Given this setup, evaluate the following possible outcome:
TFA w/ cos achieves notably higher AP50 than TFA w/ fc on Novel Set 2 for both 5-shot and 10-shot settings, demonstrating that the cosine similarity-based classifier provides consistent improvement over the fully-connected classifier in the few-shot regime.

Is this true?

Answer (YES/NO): NO